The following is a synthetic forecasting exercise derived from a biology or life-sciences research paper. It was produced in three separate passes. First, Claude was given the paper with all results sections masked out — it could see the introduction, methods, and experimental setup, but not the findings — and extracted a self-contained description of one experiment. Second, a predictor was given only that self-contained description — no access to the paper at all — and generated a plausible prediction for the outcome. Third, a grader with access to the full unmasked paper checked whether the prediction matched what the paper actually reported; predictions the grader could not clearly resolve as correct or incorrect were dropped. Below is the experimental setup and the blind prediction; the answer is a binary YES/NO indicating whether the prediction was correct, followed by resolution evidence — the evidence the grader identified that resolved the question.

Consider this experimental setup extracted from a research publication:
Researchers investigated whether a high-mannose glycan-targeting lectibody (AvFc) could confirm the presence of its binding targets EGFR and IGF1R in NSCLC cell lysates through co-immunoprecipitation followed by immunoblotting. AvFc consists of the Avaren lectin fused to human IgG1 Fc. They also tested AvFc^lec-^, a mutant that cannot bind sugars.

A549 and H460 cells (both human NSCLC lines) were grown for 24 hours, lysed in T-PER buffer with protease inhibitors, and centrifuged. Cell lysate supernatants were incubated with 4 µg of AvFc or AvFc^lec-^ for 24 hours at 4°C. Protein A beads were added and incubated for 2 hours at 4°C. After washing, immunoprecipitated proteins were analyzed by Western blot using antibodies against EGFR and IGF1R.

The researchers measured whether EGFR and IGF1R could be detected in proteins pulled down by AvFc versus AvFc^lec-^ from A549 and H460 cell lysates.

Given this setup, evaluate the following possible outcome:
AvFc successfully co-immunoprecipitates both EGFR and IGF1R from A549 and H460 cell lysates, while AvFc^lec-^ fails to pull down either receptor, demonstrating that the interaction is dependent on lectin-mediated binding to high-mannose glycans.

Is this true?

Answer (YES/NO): YES